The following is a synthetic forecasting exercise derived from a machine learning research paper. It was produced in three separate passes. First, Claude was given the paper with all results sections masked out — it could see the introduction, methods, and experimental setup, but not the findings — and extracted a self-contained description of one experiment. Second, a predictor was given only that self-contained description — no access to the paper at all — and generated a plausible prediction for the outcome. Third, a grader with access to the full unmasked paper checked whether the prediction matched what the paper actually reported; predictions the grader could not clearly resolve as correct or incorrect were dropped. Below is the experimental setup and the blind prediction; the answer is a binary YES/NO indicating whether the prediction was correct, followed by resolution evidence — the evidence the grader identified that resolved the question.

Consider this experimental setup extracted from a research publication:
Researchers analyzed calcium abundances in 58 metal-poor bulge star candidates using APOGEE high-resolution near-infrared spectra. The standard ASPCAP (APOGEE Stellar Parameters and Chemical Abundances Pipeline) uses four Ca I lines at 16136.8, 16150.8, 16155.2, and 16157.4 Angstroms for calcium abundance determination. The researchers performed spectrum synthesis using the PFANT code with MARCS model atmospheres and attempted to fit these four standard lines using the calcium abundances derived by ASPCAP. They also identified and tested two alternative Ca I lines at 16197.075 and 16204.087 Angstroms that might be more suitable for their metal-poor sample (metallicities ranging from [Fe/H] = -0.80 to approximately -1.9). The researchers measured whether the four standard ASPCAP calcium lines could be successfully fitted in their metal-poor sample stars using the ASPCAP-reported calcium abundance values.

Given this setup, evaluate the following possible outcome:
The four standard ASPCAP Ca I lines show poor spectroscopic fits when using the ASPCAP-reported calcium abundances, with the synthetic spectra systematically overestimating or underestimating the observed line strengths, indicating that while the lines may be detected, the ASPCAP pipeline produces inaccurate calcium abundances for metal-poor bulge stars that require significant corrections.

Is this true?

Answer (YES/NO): NO